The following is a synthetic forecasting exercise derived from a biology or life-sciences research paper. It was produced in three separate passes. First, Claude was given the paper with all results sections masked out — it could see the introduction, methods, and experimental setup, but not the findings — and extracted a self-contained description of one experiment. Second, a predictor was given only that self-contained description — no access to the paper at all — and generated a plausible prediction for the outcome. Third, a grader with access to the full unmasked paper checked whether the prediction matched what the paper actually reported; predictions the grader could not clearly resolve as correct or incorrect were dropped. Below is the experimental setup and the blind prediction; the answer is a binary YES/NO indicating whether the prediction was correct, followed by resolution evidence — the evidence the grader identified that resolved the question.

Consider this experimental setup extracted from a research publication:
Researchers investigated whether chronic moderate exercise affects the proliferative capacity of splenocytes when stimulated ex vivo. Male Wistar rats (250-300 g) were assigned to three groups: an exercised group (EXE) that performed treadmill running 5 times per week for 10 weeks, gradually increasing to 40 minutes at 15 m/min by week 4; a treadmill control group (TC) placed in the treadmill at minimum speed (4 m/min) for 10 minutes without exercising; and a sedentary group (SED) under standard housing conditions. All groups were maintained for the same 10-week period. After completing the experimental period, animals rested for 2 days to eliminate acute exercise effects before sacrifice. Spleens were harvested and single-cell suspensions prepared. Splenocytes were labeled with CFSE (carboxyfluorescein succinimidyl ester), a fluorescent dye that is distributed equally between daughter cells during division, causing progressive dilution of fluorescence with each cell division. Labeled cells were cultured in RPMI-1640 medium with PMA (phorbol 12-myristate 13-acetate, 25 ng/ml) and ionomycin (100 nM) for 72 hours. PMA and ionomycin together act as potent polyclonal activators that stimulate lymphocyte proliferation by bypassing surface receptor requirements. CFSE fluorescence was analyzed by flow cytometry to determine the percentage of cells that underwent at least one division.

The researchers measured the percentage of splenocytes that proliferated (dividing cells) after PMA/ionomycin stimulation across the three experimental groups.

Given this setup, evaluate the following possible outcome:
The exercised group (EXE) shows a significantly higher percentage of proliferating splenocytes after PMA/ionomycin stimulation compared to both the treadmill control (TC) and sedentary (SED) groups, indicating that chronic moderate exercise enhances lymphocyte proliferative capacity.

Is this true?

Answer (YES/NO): YES